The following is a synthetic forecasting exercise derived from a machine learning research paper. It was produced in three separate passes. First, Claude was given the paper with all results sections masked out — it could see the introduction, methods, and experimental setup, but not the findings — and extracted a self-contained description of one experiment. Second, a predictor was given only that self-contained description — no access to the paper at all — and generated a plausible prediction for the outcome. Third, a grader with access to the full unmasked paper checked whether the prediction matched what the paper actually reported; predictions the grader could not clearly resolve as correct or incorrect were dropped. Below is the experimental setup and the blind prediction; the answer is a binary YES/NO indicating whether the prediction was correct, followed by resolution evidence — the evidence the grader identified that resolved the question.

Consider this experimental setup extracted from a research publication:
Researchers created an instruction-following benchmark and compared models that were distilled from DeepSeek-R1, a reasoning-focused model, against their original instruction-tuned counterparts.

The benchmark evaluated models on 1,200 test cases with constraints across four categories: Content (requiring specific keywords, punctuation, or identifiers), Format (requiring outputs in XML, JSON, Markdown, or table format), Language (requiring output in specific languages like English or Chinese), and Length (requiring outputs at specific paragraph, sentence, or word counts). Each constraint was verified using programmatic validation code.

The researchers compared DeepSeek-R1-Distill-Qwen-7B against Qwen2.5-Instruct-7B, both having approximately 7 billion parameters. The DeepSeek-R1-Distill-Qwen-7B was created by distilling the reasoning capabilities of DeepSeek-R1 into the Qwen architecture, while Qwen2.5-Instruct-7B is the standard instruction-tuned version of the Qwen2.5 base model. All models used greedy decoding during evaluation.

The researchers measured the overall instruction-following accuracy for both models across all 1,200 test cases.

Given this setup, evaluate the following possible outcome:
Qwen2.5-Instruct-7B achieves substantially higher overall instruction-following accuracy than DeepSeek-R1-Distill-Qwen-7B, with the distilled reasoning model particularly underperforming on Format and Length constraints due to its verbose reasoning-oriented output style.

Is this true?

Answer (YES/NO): NO